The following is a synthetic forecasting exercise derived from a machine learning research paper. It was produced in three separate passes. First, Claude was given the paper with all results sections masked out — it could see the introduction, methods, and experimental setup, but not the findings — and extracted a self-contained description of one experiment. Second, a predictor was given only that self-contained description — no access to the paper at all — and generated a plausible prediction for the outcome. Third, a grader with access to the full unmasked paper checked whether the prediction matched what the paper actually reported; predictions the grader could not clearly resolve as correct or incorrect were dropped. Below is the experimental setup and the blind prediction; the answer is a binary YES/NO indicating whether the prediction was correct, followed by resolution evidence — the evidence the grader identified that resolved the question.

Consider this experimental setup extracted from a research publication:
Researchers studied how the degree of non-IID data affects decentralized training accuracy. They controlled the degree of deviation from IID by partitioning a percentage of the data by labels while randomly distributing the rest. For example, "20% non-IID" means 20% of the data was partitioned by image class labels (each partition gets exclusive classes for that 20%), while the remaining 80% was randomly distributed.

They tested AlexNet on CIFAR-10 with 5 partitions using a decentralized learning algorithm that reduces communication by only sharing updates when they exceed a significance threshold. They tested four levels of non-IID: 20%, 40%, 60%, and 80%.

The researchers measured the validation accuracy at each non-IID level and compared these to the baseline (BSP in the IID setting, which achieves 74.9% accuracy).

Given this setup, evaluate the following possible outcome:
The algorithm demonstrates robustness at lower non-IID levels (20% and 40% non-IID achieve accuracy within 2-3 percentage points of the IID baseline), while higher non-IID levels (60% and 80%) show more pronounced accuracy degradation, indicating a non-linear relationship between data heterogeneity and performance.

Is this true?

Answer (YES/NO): NO